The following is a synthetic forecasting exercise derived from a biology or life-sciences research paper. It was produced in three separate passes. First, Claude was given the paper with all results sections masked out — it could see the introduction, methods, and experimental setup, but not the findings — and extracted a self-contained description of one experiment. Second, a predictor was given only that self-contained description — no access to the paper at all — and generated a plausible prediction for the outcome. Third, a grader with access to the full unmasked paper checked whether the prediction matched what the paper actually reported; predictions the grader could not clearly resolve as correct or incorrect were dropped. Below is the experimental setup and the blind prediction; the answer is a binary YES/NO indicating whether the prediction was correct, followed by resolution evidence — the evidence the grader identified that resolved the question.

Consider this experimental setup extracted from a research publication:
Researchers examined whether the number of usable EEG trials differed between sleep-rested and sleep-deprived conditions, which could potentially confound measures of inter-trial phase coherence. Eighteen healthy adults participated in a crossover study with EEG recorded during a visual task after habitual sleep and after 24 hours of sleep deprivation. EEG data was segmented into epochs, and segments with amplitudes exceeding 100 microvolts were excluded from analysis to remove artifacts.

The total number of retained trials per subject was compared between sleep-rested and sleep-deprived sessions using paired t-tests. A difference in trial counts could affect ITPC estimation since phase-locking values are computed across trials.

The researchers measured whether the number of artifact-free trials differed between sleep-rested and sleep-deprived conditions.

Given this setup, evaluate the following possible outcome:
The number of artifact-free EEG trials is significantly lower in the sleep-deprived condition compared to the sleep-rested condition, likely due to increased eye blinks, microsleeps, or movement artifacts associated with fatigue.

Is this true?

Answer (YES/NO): NO